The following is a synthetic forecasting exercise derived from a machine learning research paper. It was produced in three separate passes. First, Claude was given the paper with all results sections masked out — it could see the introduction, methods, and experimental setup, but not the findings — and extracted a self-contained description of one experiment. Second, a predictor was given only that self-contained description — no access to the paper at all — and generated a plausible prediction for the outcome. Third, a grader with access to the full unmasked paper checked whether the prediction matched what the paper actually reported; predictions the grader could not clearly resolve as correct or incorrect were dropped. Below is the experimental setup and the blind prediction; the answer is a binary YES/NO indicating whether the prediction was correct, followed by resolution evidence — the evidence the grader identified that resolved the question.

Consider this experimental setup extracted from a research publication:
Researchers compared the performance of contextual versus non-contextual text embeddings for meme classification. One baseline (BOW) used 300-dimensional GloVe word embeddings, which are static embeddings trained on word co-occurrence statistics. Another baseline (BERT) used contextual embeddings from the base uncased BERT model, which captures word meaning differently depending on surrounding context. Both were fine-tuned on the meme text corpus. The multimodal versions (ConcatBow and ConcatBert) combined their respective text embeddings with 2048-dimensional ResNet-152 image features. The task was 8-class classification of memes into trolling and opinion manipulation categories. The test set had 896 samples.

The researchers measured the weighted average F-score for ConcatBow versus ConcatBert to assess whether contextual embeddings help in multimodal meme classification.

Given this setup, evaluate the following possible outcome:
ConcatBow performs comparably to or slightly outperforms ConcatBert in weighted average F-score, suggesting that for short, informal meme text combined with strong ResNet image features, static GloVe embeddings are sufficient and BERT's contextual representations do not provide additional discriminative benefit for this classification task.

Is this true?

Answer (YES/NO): YES